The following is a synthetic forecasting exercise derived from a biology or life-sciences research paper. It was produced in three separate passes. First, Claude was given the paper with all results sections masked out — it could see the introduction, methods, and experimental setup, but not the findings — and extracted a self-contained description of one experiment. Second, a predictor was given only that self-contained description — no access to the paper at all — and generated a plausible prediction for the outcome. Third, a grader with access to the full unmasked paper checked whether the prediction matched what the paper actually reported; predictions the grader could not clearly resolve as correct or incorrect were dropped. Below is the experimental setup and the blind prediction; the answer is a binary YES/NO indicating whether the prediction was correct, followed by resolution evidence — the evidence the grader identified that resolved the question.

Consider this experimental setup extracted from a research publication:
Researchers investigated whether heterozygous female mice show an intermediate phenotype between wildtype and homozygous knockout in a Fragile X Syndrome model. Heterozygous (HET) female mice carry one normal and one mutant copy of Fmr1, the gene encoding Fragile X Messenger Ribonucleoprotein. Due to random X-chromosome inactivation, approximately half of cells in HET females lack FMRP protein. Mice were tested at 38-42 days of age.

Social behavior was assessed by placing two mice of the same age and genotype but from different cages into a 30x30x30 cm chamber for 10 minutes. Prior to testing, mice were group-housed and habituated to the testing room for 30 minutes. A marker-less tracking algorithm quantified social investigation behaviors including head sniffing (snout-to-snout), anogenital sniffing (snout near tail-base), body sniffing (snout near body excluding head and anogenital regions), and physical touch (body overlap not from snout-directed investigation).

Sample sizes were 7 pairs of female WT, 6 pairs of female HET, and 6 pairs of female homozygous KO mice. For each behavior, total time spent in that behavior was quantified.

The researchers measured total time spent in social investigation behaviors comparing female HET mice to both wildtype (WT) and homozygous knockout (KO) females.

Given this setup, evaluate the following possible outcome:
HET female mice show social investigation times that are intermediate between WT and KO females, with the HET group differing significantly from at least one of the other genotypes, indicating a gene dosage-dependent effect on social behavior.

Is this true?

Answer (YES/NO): NO